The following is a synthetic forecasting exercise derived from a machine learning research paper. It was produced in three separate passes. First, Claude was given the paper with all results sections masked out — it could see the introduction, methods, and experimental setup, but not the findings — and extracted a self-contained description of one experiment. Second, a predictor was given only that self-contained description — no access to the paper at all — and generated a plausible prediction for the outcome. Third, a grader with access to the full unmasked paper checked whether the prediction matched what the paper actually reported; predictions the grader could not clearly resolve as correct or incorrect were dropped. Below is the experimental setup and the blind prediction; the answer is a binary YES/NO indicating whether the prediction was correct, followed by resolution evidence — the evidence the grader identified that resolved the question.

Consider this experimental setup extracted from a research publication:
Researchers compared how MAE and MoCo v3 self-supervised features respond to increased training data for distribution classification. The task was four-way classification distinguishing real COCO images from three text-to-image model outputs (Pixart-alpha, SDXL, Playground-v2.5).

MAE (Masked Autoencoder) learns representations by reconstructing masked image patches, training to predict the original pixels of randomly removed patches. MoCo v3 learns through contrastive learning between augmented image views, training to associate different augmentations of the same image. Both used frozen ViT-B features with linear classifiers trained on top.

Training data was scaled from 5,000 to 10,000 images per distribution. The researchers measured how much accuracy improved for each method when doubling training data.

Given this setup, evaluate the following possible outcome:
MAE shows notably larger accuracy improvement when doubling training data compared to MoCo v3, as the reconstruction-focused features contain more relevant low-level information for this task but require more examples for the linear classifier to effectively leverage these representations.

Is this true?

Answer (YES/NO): YES